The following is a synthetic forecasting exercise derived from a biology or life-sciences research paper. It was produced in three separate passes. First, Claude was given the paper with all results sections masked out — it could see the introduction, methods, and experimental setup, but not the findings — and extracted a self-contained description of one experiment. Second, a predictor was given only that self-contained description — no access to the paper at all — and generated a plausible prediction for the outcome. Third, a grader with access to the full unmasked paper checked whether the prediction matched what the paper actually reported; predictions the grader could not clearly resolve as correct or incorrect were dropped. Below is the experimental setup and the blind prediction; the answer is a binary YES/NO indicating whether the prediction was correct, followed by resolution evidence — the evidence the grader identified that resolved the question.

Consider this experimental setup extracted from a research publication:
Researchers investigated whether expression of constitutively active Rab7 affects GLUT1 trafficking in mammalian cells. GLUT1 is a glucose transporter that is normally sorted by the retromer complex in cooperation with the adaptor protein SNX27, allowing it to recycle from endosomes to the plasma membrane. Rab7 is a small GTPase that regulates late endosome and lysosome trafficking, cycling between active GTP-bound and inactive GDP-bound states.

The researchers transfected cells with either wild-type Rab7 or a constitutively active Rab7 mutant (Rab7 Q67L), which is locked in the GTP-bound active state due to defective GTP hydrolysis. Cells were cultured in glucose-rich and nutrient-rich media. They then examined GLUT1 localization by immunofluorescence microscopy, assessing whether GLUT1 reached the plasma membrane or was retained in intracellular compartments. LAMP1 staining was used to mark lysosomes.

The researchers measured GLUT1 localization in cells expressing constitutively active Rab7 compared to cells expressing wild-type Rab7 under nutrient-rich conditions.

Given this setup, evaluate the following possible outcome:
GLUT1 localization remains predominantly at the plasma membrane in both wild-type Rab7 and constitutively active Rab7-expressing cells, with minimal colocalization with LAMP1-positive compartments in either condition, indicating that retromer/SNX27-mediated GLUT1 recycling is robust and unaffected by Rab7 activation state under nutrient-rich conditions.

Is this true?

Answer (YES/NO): NO